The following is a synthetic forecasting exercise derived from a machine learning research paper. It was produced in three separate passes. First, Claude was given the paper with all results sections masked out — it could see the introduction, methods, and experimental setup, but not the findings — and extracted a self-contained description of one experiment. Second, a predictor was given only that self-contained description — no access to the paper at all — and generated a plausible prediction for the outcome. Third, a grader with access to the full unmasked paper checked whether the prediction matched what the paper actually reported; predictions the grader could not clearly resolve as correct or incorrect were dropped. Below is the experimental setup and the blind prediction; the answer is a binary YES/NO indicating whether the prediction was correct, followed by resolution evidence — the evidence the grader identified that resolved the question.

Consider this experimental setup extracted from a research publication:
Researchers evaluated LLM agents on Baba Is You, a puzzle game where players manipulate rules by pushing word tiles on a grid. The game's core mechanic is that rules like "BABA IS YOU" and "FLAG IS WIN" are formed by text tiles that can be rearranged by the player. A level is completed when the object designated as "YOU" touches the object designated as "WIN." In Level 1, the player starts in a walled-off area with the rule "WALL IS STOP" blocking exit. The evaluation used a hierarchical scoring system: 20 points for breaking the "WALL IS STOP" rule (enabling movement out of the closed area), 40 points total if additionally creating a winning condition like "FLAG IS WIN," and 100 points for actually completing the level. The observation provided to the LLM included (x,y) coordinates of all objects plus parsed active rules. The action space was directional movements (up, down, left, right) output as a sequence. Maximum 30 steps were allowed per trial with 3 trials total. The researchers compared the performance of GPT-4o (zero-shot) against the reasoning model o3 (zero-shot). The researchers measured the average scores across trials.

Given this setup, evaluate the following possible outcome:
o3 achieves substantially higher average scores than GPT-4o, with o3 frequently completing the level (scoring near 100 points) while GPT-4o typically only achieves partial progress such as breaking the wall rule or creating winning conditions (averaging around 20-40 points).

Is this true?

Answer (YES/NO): YES